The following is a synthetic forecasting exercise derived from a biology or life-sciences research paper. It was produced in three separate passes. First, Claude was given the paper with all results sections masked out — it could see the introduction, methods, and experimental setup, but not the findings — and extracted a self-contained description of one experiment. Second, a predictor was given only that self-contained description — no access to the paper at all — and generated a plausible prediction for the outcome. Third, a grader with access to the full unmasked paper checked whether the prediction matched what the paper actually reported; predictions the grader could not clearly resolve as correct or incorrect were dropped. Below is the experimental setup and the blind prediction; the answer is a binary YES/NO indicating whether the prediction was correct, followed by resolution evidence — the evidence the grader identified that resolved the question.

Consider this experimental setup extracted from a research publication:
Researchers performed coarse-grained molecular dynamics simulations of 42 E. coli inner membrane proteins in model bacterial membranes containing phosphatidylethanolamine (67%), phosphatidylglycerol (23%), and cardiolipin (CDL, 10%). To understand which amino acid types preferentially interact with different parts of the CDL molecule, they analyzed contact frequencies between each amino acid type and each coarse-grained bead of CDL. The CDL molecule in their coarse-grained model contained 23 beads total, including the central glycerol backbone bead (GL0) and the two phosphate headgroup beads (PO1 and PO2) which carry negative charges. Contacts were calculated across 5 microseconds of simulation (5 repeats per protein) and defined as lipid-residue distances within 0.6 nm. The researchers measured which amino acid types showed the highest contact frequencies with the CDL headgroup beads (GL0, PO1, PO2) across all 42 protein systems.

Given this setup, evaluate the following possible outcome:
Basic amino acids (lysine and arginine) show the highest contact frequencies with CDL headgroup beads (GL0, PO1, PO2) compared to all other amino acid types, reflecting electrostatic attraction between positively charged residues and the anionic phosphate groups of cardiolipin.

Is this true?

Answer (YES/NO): YES